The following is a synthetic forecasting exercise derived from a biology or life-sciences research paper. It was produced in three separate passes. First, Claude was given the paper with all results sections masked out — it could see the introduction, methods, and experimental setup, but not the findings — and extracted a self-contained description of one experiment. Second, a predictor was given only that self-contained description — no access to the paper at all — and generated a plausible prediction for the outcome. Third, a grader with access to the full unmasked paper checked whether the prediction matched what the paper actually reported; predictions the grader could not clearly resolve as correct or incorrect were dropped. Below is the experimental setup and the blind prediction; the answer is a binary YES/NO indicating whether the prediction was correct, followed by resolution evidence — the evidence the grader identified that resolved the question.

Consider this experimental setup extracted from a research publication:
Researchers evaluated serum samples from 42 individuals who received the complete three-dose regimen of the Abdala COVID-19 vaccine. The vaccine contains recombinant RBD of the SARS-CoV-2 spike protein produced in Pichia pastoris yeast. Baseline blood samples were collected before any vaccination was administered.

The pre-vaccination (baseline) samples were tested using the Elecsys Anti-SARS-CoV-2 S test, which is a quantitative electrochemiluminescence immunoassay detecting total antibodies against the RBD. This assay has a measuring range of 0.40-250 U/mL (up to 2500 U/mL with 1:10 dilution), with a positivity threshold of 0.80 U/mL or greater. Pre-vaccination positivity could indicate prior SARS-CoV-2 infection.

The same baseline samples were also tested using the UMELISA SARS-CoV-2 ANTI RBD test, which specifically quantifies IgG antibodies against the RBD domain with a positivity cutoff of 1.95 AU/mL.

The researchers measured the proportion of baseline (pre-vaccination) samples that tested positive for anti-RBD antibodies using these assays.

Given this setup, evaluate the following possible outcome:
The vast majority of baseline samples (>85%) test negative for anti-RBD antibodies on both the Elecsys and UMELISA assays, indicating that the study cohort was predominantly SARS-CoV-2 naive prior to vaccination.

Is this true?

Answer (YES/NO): YES